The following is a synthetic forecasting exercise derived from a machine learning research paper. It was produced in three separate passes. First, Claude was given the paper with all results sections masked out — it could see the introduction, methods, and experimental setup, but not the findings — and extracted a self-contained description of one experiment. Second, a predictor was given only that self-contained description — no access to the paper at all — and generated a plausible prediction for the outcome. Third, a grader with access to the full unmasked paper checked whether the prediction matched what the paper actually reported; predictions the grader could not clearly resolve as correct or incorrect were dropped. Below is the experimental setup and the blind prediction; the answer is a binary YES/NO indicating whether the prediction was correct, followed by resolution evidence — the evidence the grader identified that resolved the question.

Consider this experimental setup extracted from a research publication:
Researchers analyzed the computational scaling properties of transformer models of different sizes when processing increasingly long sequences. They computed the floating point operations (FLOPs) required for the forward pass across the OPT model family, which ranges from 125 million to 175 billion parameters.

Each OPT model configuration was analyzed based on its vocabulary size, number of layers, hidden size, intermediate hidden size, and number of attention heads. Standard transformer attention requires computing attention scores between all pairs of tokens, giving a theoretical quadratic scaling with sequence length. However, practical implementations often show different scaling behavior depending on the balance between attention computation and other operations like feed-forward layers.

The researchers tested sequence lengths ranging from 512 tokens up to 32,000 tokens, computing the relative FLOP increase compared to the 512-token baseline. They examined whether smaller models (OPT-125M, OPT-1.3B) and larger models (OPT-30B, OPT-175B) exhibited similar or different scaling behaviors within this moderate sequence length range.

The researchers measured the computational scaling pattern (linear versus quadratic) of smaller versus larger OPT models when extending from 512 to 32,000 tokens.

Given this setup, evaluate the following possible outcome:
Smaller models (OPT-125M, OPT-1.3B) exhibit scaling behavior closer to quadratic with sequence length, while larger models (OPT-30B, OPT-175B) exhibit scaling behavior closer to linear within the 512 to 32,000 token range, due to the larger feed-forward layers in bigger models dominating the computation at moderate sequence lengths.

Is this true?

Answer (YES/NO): YES